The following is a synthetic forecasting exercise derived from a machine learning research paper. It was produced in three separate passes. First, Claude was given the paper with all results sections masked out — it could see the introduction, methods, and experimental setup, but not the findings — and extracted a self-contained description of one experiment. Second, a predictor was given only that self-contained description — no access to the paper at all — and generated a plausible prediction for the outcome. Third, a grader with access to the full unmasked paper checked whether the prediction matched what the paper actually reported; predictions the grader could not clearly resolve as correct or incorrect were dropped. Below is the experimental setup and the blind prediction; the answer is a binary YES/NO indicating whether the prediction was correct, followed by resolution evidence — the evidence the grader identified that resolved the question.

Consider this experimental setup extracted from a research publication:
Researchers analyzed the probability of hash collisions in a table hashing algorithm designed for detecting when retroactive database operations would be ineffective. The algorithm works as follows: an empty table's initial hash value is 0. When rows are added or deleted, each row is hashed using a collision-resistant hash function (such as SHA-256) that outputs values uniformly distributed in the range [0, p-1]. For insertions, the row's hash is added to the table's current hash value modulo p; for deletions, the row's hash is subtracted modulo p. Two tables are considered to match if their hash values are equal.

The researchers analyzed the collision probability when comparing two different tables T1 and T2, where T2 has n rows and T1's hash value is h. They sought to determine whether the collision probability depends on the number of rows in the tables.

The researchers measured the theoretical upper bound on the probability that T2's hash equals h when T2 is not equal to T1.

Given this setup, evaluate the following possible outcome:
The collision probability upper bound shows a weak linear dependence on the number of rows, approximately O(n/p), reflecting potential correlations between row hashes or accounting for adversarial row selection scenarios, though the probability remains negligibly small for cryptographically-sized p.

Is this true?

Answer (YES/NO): NO